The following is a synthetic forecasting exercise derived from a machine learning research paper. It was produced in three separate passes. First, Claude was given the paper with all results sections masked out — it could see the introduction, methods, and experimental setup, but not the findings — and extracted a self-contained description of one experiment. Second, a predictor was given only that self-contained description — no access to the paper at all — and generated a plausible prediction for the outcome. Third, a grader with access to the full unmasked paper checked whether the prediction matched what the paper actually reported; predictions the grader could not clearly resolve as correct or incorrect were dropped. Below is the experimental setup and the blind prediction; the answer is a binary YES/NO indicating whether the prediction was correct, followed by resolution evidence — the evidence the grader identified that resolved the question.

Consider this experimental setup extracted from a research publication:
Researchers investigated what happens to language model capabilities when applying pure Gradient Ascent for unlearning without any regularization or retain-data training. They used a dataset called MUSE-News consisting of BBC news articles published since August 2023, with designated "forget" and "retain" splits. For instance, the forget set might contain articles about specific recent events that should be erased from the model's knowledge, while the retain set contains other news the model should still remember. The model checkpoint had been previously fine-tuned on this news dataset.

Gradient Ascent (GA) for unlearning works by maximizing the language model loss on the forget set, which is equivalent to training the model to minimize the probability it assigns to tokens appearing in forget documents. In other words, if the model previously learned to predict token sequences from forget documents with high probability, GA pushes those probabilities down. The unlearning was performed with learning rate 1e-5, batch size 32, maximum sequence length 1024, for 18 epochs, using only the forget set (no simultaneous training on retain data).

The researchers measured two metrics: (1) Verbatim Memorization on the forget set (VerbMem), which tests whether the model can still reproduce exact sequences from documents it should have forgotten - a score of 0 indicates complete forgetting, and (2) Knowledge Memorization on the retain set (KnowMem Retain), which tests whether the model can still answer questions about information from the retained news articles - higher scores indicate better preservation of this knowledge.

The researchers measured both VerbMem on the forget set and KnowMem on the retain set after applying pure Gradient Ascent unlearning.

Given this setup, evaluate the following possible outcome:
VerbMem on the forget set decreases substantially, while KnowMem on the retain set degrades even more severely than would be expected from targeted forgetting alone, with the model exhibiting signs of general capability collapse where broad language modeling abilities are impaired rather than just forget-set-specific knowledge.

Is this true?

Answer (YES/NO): YES